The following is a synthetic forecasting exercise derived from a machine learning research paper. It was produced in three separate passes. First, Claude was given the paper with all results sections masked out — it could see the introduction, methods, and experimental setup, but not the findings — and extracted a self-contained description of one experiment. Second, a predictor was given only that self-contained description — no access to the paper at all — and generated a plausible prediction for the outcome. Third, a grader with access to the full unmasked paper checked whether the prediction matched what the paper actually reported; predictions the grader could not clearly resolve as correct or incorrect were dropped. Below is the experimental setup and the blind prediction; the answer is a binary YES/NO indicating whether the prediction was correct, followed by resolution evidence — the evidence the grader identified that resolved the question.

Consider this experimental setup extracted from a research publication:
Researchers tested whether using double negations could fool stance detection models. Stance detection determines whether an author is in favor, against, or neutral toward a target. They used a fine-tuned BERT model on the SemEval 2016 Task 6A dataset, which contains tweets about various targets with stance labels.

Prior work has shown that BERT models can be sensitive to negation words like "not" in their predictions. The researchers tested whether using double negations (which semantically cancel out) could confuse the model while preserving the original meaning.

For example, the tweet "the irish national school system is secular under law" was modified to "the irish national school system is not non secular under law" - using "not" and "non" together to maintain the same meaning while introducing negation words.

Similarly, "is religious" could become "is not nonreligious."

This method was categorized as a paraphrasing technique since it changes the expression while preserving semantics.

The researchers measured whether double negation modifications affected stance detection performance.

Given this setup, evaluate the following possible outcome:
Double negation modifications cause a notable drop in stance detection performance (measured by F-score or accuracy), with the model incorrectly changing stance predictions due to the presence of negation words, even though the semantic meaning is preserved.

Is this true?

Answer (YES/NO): NO